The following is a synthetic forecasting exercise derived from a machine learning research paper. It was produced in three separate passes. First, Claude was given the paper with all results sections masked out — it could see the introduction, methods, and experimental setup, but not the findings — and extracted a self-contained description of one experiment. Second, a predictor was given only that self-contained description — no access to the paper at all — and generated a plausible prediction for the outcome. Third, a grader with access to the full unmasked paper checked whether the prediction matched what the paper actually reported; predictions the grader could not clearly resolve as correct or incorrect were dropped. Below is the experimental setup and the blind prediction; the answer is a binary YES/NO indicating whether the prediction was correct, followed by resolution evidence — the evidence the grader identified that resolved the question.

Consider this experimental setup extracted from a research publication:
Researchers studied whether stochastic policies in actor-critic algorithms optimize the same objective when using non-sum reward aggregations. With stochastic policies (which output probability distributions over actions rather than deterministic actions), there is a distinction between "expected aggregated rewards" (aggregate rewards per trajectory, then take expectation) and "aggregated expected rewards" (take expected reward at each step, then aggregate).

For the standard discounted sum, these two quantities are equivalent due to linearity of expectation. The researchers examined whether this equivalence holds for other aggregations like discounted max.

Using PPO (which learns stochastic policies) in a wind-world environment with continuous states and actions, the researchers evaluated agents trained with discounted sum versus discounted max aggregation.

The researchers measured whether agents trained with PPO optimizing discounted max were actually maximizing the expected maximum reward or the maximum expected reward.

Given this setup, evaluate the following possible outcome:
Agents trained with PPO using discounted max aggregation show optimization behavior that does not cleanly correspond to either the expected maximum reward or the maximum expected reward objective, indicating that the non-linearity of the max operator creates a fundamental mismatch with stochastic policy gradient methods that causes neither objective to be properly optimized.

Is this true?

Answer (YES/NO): NO